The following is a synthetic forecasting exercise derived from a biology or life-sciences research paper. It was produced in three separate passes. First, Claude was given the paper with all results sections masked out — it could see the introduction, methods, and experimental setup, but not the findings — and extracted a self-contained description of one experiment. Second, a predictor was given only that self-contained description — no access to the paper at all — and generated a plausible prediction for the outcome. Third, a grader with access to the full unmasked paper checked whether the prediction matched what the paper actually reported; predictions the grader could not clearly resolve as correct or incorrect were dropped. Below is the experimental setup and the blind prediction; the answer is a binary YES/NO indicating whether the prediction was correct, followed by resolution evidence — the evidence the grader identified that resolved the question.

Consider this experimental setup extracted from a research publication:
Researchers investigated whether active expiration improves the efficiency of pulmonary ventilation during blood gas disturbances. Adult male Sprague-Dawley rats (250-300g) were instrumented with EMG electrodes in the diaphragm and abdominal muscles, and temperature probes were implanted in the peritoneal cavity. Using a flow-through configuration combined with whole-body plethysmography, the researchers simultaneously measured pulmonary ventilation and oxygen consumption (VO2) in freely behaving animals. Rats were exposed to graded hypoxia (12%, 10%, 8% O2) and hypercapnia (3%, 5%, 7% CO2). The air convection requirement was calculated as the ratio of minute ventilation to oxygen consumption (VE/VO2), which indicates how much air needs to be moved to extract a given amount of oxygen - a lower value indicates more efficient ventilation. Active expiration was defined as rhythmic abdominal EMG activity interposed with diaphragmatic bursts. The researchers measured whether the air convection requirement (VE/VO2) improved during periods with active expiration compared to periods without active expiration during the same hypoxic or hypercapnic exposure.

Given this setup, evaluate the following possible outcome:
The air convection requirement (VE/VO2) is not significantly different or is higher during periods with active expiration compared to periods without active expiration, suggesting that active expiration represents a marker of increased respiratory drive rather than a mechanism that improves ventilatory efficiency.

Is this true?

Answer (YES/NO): YES